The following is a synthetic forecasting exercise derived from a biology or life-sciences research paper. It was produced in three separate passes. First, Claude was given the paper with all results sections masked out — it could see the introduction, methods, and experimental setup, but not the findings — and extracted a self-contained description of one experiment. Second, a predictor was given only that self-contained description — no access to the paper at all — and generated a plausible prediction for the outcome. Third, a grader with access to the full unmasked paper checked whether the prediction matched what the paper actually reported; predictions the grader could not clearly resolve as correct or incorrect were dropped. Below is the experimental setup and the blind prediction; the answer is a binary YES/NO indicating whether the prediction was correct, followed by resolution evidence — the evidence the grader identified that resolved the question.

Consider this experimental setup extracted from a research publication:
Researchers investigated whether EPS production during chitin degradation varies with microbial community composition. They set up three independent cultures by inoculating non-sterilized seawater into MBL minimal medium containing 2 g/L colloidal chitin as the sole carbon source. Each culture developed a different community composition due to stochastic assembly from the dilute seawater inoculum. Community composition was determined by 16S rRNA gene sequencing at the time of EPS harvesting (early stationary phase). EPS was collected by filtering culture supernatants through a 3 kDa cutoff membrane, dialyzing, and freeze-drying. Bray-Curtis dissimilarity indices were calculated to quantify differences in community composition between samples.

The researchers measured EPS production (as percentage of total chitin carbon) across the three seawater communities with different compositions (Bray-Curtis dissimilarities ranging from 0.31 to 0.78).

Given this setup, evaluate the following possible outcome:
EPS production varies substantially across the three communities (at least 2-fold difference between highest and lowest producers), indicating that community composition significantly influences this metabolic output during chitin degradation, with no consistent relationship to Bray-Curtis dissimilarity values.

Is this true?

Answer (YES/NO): NO